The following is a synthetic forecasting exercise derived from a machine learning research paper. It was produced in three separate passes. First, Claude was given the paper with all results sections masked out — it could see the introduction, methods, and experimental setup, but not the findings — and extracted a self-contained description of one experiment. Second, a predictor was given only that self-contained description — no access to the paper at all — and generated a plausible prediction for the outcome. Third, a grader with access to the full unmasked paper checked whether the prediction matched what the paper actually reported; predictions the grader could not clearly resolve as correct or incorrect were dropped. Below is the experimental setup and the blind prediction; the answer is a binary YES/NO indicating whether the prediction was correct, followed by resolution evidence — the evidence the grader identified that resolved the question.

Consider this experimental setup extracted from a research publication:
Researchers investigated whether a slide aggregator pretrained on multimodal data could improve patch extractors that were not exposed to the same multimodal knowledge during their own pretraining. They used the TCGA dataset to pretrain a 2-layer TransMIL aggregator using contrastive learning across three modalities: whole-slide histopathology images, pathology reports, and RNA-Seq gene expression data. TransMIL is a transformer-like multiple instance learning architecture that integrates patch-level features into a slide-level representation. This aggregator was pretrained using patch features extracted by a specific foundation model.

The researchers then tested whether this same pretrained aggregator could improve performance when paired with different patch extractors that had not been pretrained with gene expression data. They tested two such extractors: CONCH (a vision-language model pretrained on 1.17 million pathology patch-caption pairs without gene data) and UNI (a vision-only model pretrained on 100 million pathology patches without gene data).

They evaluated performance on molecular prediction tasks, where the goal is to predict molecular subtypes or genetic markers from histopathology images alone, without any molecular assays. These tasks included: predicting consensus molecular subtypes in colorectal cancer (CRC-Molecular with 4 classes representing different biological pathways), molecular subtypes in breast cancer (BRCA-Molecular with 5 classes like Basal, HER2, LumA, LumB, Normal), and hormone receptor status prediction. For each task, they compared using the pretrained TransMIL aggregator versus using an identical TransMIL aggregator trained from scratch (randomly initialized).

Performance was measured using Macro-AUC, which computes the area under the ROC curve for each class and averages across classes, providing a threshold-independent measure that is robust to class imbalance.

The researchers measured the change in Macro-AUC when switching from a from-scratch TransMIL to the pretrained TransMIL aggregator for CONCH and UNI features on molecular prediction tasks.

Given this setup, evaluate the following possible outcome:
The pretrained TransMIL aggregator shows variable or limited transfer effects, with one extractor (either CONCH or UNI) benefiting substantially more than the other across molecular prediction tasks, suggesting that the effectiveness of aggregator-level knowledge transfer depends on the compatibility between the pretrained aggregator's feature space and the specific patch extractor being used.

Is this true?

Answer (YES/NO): NO